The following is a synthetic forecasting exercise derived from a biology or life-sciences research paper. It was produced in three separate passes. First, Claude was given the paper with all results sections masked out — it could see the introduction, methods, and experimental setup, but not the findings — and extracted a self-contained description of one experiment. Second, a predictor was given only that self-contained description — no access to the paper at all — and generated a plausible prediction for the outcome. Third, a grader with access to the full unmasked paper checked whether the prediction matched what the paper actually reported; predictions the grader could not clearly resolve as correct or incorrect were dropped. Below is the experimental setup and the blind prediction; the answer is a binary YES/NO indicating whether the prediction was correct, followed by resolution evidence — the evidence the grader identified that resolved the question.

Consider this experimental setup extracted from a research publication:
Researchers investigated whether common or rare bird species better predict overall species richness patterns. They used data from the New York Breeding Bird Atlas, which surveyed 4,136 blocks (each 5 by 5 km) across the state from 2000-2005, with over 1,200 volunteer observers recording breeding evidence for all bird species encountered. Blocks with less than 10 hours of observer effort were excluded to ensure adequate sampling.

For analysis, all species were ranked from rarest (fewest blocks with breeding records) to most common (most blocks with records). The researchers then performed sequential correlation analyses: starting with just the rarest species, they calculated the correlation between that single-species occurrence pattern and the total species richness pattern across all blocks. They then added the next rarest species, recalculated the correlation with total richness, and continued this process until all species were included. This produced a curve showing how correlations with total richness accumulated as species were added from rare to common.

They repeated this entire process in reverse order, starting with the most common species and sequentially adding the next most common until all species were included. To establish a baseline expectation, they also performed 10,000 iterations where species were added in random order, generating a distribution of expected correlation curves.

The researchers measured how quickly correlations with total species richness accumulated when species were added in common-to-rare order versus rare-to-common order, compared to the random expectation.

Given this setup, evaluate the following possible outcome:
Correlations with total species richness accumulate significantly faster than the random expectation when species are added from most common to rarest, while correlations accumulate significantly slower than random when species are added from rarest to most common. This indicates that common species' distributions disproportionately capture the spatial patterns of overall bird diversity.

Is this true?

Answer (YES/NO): NO